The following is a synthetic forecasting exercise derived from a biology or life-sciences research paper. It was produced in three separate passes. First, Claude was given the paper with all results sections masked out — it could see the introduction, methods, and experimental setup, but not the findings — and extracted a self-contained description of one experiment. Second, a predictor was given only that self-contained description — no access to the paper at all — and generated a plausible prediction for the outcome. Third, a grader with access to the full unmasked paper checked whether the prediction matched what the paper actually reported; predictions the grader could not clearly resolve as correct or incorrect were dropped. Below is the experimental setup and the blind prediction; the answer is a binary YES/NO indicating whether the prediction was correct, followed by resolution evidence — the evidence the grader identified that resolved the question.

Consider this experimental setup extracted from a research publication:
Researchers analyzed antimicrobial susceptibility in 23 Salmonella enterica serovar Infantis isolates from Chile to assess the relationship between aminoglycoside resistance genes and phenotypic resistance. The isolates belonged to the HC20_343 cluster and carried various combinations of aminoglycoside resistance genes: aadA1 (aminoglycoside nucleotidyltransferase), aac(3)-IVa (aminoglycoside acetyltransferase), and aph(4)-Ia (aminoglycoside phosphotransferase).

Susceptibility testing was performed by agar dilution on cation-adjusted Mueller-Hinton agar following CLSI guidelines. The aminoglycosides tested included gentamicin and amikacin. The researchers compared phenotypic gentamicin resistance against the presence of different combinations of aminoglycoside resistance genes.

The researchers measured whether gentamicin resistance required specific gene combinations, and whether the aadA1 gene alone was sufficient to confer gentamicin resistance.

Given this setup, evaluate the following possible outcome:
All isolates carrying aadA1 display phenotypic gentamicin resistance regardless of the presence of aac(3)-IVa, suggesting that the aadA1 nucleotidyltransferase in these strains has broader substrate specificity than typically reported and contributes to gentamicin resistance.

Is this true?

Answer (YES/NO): NO